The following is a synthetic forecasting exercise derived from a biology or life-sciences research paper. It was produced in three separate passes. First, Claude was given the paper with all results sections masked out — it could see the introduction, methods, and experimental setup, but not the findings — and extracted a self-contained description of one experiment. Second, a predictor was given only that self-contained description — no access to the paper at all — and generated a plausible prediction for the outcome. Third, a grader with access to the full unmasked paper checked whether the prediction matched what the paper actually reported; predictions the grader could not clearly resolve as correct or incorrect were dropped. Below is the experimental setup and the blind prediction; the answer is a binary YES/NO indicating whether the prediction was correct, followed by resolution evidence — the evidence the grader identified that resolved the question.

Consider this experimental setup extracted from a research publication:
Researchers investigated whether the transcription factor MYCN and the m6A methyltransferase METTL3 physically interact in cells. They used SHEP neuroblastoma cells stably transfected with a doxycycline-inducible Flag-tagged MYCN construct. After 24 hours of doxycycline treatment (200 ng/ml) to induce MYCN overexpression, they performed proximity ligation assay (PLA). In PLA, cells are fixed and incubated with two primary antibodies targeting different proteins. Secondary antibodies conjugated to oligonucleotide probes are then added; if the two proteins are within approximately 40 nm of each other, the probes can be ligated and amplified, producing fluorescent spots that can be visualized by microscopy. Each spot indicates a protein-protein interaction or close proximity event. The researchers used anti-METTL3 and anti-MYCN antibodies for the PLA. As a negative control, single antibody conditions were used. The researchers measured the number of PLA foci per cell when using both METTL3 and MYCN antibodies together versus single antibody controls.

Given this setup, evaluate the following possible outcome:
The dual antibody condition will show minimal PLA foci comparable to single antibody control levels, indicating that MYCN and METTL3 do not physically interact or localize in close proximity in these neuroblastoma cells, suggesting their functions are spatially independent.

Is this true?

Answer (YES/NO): NO